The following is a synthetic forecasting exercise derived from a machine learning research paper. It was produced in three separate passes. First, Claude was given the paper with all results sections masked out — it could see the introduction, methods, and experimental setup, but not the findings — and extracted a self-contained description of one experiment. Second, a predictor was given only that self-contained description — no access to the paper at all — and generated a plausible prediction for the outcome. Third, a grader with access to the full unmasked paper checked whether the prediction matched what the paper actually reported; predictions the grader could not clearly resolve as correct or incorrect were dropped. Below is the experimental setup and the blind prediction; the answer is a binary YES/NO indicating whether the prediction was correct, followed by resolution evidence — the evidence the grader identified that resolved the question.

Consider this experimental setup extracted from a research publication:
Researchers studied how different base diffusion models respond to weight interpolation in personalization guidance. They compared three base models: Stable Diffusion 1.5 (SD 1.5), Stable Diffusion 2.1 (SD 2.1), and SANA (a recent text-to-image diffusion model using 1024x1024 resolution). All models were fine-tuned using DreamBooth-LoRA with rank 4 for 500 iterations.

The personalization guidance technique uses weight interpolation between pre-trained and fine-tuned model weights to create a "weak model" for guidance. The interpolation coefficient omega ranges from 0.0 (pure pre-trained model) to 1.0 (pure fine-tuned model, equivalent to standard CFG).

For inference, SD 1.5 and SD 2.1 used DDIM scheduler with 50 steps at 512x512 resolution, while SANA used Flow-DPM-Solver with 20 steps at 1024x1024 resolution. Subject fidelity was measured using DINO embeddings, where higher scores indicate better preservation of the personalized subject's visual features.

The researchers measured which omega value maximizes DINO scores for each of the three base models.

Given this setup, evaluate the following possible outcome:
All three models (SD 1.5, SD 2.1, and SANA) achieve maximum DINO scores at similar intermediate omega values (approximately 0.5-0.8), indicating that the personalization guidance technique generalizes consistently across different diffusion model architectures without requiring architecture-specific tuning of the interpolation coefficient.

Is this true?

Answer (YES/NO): NO